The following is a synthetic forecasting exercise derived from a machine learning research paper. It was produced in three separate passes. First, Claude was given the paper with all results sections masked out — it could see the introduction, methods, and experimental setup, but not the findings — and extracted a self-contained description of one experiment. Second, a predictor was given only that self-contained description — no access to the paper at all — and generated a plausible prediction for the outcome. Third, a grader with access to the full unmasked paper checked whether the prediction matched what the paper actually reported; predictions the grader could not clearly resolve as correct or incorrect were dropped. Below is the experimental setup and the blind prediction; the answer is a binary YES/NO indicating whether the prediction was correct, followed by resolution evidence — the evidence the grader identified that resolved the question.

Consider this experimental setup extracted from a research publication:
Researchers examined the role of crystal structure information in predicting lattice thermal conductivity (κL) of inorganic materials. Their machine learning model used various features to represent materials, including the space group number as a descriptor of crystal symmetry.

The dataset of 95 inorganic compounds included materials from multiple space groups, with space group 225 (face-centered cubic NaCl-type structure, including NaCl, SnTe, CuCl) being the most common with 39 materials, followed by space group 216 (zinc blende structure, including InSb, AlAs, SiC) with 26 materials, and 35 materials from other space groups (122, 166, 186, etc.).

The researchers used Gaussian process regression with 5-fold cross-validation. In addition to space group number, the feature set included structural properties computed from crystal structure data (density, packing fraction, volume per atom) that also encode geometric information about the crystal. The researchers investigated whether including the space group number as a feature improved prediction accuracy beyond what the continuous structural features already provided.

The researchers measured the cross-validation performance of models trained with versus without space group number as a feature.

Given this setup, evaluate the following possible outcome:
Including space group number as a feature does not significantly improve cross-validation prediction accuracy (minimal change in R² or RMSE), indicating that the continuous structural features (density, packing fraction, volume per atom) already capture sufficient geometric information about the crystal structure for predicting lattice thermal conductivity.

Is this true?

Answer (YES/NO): NO